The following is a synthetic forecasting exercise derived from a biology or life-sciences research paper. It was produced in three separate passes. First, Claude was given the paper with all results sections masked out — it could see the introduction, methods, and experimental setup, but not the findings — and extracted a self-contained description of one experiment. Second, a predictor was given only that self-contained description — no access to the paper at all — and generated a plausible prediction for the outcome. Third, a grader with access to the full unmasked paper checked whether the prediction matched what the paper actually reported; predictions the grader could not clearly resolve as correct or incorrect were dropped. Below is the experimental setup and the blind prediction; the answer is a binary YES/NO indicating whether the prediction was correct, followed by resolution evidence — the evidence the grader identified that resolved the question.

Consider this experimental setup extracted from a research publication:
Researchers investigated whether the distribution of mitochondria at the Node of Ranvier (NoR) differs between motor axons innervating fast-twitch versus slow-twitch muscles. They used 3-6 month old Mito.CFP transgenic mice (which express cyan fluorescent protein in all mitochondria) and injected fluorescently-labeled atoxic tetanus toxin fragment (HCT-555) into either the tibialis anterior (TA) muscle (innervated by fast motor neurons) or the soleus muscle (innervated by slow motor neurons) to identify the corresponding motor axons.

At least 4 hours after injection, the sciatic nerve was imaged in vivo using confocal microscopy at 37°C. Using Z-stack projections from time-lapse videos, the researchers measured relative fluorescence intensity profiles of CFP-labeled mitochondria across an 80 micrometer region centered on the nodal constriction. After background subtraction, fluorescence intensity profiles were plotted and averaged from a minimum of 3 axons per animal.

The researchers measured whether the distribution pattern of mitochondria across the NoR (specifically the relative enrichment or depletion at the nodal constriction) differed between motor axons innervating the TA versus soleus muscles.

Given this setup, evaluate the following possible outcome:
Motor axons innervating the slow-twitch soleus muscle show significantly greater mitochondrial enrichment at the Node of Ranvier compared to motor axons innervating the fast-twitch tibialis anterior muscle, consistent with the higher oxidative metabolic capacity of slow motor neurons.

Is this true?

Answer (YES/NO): NO